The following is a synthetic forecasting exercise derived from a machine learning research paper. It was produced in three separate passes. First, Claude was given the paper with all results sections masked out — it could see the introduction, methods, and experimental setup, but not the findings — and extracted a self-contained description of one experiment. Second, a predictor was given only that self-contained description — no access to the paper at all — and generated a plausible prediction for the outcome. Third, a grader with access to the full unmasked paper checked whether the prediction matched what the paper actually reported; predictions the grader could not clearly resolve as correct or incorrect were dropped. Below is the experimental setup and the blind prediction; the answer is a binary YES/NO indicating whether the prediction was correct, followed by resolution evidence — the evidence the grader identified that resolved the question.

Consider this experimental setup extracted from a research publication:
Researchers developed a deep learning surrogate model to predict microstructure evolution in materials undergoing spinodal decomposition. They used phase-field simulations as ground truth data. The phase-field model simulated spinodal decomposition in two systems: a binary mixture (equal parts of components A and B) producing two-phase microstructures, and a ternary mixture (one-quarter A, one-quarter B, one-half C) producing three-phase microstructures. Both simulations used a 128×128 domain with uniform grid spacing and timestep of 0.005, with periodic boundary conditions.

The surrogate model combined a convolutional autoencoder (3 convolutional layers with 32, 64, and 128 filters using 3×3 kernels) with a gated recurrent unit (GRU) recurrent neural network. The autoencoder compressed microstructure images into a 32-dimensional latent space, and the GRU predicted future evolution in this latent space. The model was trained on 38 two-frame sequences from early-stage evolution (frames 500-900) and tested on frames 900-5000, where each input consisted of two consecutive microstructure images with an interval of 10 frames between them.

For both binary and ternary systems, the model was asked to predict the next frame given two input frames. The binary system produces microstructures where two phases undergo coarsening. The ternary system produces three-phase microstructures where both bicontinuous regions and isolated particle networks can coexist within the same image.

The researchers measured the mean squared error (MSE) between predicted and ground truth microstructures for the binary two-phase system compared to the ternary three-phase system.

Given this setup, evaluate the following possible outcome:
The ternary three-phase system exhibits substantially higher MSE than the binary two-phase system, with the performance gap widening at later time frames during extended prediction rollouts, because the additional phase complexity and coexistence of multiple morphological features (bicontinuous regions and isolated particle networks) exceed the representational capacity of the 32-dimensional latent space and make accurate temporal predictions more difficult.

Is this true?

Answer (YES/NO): NO